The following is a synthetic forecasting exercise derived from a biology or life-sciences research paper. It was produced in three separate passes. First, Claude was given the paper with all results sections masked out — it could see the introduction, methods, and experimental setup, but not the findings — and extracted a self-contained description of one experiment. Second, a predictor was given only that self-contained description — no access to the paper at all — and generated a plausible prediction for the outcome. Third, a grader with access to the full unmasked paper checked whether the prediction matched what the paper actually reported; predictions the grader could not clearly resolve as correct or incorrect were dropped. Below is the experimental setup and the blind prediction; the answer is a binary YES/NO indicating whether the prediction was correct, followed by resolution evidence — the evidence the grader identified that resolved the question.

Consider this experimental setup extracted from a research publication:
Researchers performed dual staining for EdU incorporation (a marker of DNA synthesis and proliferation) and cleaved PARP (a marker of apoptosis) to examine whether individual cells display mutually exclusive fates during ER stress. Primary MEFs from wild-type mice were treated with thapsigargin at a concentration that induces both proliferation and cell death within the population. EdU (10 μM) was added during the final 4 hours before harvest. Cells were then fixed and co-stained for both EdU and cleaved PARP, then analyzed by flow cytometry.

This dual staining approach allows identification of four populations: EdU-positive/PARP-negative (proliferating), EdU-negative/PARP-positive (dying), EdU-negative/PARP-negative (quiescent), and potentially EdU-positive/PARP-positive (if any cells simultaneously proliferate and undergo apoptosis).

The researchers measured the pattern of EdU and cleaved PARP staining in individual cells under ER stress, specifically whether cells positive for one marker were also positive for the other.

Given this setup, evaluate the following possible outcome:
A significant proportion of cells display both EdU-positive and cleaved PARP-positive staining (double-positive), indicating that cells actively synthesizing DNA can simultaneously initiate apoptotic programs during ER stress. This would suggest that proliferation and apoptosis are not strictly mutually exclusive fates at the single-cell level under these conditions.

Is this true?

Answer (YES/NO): NO